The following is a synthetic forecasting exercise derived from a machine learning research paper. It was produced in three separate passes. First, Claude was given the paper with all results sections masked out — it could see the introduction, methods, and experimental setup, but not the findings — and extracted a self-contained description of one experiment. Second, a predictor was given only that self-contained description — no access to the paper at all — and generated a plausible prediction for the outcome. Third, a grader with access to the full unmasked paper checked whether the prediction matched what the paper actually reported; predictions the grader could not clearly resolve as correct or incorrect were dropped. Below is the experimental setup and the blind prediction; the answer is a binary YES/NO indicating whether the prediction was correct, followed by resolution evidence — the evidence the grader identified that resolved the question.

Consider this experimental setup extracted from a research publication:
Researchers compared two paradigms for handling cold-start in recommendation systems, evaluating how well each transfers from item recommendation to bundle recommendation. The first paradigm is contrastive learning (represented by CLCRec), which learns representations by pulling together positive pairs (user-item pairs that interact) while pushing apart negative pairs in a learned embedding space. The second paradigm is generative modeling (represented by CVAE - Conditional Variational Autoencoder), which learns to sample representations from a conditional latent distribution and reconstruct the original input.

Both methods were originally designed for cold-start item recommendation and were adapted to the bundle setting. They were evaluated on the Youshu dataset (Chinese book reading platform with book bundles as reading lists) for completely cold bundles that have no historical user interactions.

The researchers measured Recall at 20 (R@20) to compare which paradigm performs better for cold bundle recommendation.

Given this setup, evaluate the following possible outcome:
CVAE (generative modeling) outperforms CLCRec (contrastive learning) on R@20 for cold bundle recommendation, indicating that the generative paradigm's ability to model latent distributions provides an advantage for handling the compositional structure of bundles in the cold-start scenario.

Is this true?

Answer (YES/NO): NO